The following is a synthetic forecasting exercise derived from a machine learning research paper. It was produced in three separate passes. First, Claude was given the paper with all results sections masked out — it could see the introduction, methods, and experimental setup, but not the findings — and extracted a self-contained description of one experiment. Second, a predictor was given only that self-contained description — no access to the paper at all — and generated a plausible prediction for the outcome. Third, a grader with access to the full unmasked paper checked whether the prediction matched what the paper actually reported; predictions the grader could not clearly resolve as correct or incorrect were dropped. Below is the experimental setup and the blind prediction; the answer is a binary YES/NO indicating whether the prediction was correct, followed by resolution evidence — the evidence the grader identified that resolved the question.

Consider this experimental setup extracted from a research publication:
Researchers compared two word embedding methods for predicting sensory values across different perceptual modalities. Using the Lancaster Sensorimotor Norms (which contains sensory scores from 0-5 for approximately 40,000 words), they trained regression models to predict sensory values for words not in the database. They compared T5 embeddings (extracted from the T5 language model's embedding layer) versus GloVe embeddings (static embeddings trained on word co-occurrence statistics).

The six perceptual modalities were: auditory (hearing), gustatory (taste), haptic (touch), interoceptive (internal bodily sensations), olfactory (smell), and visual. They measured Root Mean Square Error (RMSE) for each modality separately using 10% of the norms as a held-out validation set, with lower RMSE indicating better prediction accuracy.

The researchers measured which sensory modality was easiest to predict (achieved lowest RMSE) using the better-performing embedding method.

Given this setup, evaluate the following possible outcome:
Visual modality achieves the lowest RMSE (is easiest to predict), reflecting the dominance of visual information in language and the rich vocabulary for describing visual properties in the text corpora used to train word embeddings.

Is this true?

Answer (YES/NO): NO